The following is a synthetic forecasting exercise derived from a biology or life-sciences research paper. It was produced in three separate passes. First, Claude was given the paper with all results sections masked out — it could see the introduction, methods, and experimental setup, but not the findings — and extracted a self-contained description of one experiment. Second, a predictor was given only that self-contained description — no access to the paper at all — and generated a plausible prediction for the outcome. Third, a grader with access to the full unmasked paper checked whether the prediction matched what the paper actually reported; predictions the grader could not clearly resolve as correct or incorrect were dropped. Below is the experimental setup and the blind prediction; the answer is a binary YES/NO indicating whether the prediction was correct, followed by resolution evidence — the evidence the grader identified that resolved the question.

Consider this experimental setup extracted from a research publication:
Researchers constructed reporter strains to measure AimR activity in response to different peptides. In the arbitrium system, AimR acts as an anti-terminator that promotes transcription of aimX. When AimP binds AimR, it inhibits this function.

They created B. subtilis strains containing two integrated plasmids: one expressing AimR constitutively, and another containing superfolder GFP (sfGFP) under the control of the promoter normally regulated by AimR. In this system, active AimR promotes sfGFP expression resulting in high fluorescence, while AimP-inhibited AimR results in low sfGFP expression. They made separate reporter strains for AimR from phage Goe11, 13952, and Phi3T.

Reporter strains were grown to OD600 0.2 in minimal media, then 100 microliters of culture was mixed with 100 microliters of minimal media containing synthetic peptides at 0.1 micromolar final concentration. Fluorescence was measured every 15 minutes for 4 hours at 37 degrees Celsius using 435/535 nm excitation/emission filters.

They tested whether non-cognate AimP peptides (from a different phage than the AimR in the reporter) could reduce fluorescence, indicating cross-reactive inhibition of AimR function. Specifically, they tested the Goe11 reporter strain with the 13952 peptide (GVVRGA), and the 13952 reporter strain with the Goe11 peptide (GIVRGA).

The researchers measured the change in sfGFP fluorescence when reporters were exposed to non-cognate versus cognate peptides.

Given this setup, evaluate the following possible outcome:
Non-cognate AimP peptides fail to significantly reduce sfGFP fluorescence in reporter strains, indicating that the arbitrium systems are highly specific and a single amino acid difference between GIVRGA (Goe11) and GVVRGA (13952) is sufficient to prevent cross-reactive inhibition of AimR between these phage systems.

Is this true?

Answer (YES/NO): NO